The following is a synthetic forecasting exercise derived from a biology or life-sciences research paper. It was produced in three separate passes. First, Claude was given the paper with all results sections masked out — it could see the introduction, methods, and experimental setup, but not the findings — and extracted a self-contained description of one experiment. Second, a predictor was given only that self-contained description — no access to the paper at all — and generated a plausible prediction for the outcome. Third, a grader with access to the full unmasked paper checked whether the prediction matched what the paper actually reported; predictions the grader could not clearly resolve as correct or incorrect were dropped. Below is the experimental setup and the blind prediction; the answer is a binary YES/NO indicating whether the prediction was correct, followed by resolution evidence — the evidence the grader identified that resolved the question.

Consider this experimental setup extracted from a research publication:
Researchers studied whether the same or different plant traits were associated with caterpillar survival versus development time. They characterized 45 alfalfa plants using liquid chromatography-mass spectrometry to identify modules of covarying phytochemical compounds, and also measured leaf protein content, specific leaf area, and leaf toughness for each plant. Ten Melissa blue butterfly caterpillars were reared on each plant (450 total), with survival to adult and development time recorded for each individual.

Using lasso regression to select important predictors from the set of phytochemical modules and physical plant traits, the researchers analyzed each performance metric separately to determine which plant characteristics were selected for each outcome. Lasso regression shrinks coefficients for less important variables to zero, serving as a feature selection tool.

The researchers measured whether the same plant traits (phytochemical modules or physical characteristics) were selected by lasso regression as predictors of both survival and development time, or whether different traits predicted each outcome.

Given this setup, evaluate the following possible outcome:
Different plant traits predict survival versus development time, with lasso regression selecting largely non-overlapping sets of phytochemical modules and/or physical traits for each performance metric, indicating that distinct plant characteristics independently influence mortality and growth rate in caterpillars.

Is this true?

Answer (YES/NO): NO